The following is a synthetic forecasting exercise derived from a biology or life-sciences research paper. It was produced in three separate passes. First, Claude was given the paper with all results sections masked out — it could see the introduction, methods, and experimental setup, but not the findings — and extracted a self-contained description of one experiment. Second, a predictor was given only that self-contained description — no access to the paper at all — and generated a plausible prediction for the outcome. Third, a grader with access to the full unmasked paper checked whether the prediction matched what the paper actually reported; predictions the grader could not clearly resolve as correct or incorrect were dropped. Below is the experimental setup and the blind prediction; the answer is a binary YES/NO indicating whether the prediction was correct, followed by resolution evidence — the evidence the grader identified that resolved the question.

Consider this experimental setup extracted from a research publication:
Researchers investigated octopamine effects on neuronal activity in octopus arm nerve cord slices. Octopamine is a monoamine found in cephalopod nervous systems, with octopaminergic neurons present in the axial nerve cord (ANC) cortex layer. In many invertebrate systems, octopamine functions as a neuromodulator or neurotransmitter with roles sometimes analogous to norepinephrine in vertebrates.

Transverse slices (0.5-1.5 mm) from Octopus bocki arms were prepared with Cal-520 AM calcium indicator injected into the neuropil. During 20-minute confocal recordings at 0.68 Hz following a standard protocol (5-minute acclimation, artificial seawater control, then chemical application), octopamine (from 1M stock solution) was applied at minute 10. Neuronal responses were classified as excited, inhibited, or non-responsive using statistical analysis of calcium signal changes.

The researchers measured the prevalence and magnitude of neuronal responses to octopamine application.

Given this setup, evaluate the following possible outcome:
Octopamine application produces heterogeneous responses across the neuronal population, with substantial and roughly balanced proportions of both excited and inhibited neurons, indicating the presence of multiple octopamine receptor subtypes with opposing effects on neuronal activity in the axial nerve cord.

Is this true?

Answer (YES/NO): NO